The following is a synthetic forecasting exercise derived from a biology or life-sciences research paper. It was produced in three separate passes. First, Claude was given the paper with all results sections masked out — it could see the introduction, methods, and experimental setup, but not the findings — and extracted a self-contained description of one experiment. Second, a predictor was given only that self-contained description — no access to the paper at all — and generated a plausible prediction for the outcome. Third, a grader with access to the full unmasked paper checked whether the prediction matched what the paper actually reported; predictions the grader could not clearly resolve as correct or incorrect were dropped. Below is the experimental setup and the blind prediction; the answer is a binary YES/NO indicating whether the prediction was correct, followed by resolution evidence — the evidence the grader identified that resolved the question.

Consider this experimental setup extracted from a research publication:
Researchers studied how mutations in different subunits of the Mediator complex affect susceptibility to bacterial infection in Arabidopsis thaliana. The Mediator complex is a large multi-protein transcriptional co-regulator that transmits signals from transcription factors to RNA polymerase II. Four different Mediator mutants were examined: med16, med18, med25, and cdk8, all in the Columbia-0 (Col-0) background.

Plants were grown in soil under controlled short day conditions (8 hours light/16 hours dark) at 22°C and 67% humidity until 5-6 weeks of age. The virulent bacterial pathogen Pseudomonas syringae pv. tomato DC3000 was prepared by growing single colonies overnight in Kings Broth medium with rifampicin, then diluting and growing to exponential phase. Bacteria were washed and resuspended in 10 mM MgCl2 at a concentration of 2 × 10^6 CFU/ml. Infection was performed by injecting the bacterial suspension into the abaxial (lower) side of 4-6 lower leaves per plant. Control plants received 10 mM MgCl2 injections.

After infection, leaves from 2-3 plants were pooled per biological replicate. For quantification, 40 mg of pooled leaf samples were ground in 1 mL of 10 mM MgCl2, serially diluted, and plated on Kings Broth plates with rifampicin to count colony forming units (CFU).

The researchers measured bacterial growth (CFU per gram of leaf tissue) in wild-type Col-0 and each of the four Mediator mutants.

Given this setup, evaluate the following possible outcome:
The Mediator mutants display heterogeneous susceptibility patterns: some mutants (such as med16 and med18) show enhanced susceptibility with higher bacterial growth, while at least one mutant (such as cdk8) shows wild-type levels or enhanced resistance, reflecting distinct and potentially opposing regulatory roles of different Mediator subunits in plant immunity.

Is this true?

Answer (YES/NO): NO